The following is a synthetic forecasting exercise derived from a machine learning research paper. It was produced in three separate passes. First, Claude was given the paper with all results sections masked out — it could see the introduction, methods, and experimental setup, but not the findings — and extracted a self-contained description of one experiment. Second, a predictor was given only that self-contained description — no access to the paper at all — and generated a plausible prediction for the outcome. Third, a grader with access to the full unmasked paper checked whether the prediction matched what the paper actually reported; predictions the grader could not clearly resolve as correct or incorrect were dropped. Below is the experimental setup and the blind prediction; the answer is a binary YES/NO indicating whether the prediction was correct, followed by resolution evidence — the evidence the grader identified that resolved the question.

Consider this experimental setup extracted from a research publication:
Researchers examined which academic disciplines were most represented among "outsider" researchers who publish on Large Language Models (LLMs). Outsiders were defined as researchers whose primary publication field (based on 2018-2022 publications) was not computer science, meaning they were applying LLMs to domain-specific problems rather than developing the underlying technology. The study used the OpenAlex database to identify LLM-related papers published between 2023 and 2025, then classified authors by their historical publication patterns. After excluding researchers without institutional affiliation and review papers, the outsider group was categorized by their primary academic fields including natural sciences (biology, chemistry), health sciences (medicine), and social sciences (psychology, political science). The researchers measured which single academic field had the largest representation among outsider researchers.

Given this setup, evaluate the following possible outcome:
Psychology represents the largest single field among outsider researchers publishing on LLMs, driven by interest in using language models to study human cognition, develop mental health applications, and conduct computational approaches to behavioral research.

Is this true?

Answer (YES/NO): NO